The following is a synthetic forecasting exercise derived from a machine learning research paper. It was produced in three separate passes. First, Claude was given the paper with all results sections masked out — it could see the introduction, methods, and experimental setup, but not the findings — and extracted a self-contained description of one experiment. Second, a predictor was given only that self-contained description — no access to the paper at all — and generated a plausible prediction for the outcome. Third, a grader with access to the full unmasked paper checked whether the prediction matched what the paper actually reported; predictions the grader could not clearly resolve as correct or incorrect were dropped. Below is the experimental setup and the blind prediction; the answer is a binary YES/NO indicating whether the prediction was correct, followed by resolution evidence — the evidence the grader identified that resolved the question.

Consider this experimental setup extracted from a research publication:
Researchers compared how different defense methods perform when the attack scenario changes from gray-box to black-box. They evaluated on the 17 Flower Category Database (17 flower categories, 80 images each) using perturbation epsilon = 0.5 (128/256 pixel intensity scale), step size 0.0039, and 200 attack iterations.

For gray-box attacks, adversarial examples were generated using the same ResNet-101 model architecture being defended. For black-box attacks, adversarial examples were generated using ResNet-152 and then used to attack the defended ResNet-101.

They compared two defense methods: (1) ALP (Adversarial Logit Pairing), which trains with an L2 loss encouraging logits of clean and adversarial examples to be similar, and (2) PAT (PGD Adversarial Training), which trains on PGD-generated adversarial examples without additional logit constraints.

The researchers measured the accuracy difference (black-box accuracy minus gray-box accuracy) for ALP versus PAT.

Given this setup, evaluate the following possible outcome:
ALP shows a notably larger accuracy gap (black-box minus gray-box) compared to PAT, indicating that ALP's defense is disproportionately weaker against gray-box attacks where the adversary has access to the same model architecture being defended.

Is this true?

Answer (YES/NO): NO